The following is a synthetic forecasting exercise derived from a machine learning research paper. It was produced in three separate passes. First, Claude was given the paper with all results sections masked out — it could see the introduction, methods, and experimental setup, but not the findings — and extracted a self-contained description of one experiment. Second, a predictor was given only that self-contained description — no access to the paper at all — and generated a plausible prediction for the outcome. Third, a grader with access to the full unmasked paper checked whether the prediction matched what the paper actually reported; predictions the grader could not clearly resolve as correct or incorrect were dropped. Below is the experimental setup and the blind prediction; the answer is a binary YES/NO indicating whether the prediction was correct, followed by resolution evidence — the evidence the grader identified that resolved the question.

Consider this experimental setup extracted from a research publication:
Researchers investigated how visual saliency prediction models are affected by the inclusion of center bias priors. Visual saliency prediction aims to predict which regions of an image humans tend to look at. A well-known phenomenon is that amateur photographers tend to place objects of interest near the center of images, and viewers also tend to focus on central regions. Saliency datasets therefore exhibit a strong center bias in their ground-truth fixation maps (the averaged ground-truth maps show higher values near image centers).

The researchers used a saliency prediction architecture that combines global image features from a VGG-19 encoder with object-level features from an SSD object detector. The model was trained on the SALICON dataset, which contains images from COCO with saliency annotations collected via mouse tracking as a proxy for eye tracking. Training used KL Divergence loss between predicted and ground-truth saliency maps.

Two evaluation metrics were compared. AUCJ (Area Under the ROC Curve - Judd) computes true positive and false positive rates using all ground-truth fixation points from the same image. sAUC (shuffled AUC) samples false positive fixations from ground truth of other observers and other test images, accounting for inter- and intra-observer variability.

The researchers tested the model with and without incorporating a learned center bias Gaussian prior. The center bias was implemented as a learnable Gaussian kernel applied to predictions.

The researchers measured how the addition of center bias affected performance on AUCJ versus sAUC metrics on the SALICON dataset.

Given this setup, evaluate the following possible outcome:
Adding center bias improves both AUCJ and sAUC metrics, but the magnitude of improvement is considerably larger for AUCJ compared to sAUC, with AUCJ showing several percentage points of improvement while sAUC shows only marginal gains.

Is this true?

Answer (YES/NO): NO